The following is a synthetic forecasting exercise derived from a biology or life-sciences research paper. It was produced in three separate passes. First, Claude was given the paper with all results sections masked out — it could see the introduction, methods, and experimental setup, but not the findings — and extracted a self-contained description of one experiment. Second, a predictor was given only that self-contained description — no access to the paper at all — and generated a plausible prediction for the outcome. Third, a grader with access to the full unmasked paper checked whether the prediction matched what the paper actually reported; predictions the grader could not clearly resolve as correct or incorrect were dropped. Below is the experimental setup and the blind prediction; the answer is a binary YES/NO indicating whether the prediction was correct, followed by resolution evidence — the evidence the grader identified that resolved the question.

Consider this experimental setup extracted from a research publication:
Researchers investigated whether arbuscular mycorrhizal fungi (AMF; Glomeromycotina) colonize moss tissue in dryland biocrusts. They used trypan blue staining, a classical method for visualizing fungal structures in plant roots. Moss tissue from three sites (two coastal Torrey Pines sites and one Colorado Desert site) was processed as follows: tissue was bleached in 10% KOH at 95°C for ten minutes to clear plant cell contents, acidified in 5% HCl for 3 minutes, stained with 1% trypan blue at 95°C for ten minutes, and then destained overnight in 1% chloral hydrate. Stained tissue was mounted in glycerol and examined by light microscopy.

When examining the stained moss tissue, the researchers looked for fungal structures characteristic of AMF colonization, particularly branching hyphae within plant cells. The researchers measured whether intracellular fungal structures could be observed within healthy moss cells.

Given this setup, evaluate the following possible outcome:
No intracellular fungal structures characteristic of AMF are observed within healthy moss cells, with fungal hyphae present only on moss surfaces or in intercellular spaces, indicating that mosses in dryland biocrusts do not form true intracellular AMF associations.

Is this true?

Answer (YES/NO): NO